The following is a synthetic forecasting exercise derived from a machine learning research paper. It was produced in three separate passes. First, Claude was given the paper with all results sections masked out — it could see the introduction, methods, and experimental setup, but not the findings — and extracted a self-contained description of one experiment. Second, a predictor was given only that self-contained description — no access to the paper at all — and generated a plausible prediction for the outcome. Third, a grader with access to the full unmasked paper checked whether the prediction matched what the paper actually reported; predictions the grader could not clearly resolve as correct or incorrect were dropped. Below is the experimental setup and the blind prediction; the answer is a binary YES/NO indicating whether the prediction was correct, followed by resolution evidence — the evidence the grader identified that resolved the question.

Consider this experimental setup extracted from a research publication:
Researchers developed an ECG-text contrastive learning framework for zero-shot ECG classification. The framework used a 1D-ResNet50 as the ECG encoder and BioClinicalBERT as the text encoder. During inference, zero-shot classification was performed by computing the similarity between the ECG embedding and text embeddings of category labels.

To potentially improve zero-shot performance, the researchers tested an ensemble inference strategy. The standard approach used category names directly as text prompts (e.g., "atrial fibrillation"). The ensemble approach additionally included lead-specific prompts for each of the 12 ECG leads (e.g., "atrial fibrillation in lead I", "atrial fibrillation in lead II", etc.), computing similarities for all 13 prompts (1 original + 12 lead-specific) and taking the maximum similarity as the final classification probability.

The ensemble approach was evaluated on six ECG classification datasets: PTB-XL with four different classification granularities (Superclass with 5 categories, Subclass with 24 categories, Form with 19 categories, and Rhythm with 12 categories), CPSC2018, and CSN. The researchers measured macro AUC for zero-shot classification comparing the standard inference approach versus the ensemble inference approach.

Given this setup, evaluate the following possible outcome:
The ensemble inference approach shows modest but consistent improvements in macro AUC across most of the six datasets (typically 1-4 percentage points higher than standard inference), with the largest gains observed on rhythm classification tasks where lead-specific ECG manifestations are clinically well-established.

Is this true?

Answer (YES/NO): NO